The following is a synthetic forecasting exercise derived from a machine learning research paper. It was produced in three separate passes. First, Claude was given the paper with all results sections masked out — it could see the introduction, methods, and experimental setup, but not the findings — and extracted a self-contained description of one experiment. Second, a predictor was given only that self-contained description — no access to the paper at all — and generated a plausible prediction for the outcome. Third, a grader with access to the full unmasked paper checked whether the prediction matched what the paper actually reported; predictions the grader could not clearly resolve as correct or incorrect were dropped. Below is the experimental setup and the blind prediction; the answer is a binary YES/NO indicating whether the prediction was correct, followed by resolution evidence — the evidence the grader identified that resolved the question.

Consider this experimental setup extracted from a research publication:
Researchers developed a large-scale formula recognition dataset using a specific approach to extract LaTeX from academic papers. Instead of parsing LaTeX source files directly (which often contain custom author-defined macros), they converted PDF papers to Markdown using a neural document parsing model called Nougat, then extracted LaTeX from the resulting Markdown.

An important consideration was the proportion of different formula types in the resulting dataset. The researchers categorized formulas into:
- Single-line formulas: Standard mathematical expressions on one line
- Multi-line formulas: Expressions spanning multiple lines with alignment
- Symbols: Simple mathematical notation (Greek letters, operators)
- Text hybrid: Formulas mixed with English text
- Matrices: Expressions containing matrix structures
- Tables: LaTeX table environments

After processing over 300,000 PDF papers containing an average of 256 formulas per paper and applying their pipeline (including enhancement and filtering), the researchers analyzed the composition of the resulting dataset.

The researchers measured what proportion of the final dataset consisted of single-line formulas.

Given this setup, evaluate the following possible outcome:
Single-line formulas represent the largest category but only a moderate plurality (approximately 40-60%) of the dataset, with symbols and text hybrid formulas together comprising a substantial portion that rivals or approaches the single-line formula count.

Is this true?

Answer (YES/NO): NO